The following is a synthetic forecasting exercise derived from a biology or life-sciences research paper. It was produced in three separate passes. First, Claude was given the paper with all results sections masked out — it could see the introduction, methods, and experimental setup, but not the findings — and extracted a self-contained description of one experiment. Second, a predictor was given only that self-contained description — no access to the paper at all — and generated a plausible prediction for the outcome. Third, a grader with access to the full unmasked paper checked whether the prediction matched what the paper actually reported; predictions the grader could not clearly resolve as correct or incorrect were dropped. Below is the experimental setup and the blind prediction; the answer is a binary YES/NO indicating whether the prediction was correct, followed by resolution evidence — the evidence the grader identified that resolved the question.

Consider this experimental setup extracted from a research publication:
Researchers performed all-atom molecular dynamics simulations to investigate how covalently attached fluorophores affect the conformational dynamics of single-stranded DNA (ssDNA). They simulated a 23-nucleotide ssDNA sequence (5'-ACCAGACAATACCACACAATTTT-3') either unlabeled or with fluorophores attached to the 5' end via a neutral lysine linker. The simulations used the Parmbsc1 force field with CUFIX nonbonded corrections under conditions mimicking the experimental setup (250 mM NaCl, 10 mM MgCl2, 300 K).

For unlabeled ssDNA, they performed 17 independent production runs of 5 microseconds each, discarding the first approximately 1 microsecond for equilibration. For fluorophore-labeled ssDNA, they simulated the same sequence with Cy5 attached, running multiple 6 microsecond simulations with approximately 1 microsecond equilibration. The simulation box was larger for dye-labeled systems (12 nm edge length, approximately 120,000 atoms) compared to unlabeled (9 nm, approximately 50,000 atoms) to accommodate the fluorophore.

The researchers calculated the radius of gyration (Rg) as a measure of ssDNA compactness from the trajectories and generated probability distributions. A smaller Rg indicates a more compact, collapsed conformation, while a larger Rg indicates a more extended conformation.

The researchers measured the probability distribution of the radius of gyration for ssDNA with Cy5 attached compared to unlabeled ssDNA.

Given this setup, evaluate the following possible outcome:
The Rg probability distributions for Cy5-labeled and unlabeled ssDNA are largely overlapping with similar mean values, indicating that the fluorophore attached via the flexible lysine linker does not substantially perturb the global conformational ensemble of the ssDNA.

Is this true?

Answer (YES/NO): NO